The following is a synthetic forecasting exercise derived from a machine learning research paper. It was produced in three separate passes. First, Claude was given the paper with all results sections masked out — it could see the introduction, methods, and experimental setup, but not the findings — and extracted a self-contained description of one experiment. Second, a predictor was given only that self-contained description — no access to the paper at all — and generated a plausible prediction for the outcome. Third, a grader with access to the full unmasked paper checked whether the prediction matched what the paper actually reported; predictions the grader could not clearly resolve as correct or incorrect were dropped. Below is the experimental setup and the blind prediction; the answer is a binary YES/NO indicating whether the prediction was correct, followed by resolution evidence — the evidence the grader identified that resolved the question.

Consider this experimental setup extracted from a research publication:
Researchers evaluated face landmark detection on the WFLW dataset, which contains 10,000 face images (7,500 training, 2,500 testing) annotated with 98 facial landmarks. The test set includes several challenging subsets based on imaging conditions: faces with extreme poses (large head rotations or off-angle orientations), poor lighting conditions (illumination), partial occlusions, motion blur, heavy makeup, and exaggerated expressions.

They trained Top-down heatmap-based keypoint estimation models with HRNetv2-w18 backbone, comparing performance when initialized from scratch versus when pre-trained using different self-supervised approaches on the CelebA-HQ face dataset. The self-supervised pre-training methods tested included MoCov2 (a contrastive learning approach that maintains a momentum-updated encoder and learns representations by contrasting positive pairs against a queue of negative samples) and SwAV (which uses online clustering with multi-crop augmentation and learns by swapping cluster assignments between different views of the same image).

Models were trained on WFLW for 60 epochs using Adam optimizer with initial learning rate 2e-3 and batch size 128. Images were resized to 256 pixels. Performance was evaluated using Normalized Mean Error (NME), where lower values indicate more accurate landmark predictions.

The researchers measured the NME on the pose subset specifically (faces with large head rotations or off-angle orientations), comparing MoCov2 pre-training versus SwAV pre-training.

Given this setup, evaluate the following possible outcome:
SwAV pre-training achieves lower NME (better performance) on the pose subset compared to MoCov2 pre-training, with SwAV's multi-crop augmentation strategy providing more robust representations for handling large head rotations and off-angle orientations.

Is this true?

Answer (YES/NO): YES